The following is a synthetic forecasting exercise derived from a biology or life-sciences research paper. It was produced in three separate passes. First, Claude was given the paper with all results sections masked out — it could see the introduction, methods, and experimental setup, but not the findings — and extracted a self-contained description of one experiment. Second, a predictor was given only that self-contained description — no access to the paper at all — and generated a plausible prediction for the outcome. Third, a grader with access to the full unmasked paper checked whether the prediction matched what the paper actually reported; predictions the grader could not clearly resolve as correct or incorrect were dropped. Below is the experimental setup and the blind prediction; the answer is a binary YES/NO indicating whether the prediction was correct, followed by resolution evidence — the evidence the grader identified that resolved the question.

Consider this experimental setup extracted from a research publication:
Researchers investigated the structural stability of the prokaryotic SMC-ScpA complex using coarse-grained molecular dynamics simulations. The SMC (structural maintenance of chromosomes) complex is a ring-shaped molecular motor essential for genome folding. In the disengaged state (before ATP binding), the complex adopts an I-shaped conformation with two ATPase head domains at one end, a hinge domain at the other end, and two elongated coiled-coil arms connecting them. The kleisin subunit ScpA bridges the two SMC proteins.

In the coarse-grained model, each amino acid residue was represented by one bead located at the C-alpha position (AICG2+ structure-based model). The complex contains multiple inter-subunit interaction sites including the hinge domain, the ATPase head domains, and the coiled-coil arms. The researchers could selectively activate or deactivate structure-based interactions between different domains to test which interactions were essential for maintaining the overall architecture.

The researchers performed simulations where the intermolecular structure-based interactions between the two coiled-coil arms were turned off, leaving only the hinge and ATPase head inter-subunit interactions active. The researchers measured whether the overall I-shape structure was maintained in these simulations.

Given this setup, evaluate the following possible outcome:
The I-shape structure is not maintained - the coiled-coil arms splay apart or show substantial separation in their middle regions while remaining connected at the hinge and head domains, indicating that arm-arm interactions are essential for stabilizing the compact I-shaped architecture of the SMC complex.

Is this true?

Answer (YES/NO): NO